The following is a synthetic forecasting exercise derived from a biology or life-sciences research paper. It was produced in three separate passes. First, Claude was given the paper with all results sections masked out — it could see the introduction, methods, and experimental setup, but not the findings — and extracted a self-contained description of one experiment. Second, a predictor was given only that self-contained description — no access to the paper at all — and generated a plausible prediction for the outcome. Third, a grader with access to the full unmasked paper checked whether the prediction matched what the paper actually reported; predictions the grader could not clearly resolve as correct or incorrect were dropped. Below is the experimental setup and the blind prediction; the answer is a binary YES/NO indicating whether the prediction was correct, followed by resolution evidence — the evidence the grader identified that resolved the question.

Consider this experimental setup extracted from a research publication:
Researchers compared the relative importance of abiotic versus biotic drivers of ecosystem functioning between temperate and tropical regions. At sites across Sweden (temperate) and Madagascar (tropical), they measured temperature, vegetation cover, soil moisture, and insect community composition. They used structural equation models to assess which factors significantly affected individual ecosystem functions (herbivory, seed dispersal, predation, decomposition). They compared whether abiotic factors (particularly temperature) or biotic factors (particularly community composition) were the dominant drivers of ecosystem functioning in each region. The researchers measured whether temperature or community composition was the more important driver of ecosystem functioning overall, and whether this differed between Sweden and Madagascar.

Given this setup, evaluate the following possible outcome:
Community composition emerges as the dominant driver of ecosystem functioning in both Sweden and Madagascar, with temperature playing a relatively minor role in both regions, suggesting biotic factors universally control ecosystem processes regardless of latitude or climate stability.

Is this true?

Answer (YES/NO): NO